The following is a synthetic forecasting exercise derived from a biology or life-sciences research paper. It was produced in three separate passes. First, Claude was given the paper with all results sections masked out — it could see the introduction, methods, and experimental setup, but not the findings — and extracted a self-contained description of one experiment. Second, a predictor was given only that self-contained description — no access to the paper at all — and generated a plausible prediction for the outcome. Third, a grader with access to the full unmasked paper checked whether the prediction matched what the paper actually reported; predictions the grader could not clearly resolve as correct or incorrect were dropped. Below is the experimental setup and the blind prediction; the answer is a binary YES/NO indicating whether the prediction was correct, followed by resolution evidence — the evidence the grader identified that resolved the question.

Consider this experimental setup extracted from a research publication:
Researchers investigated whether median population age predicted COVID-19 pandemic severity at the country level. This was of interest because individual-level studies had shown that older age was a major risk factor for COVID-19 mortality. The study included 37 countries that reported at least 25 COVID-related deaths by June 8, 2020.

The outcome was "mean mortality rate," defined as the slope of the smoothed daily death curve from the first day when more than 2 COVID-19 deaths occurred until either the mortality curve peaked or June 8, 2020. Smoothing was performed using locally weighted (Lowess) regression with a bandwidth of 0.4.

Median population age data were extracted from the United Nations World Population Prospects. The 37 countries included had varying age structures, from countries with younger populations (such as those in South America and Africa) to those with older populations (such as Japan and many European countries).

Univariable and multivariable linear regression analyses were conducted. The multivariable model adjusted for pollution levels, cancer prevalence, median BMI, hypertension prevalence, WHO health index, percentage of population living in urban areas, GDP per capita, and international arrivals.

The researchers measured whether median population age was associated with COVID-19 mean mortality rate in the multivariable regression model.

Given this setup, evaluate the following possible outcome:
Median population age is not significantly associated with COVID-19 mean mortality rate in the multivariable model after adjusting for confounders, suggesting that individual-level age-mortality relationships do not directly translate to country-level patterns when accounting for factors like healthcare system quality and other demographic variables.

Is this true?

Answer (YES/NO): YES